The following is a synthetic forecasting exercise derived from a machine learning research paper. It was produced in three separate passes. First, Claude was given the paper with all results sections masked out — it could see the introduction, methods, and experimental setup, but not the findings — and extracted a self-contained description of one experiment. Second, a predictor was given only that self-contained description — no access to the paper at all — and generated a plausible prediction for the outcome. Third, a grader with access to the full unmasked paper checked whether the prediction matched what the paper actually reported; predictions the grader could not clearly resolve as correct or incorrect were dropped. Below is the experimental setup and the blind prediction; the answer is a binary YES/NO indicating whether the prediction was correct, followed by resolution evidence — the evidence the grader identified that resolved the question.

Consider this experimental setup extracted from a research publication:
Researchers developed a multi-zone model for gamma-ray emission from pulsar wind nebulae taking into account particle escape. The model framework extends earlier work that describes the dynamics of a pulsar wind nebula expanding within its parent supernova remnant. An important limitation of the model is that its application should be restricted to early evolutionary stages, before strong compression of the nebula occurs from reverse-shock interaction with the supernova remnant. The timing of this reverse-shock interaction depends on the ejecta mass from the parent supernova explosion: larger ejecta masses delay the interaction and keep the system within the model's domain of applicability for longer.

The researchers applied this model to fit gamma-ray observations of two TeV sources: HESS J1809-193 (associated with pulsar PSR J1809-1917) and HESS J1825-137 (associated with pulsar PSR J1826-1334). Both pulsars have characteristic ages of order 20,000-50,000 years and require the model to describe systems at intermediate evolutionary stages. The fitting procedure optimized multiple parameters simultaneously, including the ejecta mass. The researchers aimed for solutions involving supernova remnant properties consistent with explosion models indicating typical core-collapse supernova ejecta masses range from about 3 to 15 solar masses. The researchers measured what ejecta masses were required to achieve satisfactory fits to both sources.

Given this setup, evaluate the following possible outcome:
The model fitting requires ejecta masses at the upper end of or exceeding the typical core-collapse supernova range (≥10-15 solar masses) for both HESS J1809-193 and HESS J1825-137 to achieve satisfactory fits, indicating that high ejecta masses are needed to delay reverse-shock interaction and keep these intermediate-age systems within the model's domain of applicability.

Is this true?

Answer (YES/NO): YES